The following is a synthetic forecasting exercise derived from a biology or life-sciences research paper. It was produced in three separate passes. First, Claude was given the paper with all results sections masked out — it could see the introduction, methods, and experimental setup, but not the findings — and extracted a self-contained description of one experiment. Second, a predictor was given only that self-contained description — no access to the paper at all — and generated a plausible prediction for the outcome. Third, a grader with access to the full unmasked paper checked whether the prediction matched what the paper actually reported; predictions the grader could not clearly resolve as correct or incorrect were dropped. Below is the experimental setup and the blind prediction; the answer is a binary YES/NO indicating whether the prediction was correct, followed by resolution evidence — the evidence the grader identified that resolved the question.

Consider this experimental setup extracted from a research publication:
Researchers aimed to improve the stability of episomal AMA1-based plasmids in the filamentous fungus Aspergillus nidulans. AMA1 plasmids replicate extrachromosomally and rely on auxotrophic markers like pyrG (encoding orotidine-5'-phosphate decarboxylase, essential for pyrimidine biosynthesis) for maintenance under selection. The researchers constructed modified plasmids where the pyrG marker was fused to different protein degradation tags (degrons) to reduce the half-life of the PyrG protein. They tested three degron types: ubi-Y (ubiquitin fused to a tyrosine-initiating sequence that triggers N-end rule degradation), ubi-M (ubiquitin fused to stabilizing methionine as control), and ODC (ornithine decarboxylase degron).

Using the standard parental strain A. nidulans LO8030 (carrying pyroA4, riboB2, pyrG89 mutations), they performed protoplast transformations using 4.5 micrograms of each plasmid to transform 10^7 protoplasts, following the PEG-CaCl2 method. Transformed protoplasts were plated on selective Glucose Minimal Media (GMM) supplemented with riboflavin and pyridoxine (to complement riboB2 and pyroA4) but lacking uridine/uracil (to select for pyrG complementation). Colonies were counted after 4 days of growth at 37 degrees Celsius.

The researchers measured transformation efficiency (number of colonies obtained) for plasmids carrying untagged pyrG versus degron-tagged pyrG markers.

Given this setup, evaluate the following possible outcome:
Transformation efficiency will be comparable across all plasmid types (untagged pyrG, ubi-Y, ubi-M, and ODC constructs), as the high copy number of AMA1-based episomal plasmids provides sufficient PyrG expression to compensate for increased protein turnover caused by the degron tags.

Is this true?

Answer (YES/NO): NO